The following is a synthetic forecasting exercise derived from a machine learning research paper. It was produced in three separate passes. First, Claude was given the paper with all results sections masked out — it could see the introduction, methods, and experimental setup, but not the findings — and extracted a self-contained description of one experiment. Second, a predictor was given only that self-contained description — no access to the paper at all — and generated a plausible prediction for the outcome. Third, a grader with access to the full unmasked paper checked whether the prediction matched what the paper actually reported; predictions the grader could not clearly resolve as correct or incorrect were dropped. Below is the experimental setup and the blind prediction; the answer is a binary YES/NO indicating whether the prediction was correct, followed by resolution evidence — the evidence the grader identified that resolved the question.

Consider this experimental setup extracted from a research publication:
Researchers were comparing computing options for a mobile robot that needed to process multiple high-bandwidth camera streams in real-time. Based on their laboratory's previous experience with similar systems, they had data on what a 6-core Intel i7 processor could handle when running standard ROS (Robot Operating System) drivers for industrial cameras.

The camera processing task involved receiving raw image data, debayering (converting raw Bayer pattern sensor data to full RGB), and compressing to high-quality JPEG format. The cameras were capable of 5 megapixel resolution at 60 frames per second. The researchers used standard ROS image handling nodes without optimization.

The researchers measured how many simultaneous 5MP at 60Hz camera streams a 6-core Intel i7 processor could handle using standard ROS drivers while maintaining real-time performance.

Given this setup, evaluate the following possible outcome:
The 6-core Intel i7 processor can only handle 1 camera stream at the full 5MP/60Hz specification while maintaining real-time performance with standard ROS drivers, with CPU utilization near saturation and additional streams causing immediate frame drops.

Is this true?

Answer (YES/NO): NO